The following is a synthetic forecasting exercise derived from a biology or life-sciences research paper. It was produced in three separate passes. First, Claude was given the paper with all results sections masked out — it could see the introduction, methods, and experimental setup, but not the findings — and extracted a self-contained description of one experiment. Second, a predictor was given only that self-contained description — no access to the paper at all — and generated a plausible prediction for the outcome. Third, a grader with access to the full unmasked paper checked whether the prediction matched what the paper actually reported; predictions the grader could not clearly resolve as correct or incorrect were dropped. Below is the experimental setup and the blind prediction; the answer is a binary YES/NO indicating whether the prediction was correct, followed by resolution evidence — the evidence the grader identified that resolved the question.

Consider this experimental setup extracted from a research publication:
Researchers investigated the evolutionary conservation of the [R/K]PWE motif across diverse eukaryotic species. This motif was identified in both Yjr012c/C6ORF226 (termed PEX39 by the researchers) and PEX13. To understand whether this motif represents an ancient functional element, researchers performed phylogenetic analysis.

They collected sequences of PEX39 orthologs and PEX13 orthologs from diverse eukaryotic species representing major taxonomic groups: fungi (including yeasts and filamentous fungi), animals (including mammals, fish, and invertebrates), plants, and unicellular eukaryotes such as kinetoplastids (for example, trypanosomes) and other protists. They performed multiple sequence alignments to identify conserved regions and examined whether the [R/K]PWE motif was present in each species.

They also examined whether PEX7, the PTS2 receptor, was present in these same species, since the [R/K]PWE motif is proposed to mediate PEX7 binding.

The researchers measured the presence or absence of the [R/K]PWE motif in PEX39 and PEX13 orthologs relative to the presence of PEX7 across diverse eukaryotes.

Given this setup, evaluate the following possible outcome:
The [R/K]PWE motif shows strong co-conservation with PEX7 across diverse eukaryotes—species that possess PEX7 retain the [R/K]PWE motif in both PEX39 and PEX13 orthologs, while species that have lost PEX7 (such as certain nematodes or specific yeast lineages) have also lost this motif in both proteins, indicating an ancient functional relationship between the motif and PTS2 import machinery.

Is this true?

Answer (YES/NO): YES